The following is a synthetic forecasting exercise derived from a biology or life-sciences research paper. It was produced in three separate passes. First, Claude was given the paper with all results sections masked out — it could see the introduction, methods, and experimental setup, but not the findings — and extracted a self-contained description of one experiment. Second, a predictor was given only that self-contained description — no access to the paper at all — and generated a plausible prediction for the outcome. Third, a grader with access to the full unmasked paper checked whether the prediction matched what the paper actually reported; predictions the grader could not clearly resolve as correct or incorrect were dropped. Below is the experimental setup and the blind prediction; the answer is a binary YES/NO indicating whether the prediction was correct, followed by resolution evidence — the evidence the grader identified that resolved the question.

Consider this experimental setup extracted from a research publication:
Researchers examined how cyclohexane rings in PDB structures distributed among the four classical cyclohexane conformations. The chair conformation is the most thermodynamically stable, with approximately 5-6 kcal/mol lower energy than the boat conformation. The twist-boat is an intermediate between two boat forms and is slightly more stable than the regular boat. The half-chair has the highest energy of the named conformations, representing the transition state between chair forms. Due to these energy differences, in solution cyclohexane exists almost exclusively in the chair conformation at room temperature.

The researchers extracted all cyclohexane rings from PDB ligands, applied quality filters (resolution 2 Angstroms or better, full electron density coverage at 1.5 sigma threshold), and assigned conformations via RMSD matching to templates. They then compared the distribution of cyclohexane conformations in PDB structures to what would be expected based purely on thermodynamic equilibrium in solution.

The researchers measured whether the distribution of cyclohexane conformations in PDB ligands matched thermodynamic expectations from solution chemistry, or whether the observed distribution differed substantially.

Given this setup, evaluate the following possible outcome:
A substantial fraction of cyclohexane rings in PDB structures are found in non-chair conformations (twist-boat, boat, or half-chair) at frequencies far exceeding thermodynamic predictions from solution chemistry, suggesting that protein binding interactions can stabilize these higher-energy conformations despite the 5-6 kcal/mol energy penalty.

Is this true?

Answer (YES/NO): NO